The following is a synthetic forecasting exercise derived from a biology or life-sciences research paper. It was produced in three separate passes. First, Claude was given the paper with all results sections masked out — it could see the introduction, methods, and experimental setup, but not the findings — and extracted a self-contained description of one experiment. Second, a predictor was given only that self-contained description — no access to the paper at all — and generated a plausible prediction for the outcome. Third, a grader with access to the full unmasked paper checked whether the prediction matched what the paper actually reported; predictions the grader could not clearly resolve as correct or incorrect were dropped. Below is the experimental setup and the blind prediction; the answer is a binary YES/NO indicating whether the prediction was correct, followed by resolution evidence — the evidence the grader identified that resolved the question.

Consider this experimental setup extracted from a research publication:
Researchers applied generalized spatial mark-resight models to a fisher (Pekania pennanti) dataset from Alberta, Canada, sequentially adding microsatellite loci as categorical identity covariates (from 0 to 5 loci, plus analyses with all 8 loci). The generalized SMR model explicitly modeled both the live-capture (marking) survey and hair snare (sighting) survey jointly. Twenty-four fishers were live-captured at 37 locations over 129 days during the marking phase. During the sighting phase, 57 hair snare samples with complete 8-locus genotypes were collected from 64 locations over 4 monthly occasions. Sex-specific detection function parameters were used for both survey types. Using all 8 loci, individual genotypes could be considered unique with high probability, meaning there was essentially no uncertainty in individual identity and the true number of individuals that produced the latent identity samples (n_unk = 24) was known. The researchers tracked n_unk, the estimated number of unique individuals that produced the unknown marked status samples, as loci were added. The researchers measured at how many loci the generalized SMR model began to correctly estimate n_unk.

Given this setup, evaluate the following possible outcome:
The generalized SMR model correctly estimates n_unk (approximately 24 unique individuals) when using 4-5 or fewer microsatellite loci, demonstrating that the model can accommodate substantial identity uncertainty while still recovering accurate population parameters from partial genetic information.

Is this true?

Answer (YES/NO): NO